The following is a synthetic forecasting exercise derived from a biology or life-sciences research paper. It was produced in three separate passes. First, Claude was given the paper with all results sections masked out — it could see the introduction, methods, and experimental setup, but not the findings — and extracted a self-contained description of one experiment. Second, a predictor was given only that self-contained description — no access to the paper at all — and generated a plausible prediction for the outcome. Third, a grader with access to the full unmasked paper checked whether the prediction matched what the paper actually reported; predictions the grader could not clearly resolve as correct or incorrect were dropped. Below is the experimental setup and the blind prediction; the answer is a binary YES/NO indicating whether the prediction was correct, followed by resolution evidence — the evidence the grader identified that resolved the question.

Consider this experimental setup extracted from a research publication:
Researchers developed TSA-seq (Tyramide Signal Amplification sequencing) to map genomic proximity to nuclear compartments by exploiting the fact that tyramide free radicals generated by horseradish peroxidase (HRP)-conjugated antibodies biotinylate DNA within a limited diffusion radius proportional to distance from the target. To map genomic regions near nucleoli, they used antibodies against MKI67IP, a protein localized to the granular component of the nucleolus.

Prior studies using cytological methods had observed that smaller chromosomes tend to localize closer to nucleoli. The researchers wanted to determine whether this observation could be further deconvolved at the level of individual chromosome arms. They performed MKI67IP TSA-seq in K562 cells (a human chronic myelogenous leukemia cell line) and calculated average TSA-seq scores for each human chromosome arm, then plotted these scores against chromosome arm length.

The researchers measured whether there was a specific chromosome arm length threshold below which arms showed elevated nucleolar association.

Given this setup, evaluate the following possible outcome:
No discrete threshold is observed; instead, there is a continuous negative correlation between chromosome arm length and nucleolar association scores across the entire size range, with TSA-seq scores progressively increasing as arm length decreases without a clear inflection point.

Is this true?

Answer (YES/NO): NO